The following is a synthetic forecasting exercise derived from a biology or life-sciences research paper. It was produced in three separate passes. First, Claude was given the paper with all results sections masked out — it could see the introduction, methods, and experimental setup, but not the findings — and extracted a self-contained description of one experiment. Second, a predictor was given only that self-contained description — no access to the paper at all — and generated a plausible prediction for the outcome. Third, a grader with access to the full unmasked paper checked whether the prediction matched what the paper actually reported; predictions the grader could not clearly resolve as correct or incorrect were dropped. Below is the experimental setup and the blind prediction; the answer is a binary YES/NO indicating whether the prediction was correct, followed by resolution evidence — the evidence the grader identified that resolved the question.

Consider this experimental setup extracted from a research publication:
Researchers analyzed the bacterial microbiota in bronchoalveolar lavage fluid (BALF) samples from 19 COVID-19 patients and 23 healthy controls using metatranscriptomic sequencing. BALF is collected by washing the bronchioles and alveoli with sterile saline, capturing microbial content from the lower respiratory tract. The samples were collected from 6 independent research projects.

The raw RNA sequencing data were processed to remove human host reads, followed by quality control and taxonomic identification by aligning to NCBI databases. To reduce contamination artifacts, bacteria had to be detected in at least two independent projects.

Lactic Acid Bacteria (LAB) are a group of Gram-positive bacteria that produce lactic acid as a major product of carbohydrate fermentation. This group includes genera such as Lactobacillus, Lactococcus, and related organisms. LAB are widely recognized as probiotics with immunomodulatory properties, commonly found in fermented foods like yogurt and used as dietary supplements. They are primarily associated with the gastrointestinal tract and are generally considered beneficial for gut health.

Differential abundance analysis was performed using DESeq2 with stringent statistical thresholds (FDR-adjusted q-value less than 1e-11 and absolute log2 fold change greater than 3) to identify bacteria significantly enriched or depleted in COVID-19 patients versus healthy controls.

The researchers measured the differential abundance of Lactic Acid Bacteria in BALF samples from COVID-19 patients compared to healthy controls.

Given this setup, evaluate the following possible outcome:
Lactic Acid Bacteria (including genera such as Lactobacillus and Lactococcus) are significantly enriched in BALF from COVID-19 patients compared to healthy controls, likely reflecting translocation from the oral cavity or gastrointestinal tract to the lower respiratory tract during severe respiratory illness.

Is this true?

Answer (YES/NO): YES